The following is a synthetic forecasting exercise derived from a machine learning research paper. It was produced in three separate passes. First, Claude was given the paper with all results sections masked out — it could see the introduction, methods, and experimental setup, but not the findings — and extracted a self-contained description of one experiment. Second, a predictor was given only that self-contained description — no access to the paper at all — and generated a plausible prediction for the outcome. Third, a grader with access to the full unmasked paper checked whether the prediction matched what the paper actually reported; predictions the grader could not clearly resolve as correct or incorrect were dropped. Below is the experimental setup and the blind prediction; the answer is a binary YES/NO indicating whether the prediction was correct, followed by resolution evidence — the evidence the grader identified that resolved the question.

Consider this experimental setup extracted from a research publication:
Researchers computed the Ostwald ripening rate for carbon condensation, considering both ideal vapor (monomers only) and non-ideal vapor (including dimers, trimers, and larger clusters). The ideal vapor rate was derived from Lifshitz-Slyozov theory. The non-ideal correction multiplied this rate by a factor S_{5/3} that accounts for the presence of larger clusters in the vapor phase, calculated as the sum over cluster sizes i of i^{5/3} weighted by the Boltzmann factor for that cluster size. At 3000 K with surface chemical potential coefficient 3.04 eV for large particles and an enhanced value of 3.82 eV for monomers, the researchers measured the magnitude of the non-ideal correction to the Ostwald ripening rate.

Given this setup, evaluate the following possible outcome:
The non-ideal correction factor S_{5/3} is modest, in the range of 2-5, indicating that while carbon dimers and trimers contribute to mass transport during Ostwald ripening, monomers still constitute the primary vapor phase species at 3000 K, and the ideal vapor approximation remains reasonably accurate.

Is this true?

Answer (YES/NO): NO